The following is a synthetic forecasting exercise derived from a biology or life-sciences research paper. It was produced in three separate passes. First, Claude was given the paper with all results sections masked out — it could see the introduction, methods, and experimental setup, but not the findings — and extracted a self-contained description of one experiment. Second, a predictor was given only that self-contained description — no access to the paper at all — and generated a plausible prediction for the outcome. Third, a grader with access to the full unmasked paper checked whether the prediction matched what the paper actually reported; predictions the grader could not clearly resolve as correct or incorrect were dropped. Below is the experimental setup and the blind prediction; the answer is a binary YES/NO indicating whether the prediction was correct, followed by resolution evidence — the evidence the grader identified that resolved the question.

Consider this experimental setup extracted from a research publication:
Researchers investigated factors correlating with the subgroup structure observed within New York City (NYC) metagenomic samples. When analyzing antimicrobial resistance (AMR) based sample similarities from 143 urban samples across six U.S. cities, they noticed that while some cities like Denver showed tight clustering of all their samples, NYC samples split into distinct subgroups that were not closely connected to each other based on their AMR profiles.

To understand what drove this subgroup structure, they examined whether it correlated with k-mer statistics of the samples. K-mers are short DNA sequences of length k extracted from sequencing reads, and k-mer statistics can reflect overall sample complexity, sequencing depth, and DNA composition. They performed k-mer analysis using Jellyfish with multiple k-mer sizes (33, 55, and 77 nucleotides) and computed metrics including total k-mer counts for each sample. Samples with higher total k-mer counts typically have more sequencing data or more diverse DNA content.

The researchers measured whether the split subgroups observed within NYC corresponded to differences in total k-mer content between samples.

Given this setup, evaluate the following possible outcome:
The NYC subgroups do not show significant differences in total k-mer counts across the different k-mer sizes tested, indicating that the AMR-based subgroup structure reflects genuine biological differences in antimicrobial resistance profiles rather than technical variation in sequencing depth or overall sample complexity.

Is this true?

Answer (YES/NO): NO